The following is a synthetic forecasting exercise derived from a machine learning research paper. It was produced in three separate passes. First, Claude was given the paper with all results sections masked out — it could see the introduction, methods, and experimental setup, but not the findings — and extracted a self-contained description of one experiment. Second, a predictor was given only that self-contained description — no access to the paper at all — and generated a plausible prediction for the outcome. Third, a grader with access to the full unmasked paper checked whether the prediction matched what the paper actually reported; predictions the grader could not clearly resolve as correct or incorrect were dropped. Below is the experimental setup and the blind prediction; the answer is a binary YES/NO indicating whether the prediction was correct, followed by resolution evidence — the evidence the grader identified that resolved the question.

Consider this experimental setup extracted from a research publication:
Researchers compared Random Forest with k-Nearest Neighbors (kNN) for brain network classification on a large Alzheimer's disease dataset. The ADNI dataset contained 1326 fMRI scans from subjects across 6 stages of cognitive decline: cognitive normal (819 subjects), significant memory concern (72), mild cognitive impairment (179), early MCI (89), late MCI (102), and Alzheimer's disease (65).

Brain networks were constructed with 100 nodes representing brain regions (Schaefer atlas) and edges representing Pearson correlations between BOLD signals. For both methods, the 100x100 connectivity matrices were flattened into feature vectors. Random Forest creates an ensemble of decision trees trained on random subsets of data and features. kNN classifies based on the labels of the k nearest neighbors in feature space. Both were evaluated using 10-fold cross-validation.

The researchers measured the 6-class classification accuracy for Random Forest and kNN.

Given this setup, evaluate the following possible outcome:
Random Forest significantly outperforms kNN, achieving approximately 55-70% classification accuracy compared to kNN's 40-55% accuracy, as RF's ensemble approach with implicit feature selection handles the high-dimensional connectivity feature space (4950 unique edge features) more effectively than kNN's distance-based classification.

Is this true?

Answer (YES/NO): NO